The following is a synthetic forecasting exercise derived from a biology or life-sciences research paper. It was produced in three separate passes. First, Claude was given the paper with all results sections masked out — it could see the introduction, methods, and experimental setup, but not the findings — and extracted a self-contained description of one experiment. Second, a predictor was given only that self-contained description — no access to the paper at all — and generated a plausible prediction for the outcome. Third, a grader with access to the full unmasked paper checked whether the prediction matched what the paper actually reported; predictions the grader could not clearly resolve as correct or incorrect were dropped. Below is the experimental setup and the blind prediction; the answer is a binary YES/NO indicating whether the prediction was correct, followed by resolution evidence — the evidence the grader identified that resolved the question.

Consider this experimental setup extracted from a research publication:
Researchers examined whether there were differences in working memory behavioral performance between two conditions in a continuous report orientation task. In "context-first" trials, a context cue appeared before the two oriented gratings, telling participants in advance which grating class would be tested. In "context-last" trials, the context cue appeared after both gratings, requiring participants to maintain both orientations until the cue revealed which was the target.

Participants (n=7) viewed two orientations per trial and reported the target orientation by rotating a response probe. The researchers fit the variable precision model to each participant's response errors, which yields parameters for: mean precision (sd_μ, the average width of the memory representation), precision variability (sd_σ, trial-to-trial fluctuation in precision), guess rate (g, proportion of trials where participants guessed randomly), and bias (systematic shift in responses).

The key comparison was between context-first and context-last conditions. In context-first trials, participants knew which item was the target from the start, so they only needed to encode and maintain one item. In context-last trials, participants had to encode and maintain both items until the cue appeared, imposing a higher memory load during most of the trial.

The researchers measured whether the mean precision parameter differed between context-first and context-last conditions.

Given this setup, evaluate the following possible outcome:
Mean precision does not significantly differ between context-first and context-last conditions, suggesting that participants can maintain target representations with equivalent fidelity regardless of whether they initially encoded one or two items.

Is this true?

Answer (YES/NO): NO